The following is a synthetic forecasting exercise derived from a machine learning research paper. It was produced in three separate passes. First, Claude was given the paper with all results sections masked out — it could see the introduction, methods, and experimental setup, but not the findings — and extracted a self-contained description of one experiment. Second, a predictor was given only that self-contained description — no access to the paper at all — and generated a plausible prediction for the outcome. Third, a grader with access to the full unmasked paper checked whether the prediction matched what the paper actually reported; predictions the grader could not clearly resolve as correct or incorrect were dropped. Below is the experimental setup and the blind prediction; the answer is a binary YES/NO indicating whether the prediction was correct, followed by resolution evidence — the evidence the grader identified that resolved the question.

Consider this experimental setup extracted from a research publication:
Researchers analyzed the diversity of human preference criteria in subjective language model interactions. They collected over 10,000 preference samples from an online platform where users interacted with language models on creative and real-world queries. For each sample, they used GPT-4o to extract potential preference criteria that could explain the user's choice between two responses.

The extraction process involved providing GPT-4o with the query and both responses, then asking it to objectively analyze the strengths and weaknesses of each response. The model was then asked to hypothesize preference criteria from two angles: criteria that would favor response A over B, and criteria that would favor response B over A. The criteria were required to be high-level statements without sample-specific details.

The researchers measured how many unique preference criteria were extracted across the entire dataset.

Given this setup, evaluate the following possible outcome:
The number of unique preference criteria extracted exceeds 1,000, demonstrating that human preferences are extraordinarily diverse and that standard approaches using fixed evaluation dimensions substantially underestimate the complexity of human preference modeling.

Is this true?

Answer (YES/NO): YES